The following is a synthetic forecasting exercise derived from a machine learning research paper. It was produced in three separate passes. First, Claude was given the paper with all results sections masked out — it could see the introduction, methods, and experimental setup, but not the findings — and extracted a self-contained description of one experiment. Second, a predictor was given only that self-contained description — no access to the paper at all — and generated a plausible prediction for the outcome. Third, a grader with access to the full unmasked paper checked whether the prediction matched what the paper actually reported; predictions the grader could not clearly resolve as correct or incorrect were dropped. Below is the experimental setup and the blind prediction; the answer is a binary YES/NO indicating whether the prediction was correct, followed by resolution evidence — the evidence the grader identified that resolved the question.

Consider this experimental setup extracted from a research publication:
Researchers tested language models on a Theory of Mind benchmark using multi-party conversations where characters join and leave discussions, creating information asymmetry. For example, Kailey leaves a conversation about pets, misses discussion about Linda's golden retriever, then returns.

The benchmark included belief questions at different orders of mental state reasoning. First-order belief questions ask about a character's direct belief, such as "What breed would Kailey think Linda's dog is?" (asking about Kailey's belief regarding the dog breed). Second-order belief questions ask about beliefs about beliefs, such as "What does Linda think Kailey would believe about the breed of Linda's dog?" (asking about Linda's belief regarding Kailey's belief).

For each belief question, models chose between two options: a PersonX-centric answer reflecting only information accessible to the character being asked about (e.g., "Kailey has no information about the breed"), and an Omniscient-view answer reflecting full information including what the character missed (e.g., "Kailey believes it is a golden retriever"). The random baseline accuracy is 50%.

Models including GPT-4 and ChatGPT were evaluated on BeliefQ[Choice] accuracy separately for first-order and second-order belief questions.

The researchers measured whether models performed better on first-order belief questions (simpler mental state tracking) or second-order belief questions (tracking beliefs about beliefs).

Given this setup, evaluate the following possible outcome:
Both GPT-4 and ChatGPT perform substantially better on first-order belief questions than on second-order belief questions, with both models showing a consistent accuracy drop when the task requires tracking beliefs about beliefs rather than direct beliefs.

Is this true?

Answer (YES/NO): NO